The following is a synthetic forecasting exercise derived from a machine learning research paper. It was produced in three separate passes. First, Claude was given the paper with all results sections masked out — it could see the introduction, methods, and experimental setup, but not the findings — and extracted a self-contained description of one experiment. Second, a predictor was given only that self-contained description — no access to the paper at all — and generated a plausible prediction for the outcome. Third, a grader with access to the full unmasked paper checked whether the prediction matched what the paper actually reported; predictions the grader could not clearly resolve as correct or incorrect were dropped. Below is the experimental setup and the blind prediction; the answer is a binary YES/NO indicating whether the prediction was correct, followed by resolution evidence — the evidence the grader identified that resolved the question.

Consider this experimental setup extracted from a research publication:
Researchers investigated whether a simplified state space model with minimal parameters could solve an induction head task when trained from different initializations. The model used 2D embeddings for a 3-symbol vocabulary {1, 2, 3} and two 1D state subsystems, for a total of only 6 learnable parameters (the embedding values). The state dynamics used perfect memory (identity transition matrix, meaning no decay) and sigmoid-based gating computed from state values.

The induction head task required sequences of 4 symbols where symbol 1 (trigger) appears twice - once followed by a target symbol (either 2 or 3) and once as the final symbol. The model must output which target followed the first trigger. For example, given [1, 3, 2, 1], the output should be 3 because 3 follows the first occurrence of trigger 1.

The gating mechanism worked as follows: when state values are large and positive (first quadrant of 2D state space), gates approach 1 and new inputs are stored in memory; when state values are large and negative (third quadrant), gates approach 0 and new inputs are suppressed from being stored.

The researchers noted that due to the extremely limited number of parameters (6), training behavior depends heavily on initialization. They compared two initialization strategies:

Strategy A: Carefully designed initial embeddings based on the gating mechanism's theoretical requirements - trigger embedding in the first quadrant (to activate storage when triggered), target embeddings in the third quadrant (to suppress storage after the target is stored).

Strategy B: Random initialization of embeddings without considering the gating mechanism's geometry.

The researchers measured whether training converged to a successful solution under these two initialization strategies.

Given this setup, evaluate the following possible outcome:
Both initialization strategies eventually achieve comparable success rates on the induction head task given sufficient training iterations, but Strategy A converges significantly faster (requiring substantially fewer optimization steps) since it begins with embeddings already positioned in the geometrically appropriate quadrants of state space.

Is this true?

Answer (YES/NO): NO